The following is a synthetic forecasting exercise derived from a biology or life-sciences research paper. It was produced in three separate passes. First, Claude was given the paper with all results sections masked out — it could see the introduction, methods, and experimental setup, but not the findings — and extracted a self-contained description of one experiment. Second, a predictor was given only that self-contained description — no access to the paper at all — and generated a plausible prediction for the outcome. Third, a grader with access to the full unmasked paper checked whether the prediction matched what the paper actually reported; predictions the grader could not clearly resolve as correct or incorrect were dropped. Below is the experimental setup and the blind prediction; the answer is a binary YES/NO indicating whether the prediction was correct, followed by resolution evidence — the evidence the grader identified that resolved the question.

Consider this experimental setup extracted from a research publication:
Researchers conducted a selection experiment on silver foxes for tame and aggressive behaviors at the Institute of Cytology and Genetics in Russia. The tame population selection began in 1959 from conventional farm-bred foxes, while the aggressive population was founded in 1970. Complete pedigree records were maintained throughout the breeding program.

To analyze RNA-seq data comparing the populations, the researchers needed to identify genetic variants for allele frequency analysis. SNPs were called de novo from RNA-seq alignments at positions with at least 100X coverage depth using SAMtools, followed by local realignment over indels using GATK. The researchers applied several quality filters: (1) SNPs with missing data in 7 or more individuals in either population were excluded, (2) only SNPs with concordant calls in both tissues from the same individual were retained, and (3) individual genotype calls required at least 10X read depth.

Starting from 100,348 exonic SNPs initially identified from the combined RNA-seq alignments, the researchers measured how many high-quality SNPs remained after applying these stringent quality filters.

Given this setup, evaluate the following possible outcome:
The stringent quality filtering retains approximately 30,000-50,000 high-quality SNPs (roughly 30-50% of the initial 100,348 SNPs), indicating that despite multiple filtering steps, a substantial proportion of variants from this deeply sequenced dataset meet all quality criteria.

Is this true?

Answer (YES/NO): YES